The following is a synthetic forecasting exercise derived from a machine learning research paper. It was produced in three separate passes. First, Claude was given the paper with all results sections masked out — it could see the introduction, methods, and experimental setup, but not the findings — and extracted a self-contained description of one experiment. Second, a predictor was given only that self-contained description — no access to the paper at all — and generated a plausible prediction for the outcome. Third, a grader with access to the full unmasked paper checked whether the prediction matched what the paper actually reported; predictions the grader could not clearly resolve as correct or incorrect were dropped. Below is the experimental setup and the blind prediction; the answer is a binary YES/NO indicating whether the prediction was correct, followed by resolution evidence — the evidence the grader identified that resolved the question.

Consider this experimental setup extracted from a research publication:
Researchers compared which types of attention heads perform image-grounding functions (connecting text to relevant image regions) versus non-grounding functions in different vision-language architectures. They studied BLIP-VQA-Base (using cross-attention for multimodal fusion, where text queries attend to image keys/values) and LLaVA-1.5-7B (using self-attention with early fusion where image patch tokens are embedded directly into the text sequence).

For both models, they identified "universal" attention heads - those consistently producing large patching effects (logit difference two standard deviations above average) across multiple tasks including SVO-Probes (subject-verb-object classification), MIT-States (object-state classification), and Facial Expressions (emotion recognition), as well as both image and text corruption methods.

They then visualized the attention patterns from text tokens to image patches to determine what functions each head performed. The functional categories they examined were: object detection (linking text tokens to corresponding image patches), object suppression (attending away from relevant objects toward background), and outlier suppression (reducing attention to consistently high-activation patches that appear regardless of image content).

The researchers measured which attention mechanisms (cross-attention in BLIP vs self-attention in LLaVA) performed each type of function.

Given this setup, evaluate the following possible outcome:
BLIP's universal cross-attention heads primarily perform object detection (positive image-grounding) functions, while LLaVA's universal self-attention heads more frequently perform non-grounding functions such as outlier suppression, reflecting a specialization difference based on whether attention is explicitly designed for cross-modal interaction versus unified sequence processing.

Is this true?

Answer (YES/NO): NO